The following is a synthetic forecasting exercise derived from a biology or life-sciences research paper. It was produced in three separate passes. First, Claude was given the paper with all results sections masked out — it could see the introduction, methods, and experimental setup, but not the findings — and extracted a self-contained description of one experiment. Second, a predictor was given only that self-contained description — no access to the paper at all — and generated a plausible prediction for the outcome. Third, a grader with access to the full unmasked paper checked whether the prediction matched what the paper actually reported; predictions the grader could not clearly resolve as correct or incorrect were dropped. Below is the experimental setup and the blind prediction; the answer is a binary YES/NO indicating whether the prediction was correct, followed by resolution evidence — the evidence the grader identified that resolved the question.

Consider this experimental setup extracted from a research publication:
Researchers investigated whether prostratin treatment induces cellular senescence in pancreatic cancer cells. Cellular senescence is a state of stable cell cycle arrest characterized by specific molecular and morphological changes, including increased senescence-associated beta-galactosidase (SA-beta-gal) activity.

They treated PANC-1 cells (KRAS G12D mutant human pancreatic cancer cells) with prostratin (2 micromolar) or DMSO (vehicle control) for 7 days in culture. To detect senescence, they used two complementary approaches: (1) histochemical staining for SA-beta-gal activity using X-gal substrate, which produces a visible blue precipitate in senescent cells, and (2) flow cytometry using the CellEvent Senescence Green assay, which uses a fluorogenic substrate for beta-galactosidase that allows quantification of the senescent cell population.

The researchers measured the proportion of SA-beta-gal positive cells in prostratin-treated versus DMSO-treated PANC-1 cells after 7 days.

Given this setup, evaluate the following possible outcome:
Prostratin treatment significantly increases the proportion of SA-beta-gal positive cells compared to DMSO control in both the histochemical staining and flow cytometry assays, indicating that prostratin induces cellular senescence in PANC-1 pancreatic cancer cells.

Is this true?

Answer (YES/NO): YES